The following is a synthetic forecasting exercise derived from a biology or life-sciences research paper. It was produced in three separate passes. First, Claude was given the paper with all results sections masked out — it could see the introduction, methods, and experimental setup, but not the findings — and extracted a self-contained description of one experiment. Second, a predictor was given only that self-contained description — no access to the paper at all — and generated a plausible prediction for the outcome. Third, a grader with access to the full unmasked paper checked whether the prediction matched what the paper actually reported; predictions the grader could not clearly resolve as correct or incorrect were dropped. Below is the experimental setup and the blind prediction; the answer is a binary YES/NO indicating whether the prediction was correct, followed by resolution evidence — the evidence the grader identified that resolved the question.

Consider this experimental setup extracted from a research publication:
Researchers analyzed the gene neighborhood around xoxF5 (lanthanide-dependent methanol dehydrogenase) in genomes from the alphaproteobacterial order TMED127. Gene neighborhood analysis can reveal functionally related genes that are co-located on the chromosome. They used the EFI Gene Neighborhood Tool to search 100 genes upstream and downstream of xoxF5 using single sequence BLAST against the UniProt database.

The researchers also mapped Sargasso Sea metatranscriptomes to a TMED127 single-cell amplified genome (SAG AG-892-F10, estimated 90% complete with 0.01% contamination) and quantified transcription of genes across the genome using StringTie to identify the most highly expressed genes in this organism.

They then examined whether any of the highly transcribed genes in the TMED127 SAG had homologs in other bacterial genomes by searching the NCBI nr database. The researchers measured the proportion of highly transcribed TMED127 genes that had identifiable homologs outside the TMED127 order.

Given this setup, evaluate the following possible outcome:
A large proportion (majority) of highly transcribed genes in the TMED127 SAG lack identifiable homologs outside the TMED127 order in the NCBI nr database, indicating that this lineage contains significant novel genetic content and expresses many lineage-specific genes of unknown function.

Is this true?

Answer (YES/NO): NO